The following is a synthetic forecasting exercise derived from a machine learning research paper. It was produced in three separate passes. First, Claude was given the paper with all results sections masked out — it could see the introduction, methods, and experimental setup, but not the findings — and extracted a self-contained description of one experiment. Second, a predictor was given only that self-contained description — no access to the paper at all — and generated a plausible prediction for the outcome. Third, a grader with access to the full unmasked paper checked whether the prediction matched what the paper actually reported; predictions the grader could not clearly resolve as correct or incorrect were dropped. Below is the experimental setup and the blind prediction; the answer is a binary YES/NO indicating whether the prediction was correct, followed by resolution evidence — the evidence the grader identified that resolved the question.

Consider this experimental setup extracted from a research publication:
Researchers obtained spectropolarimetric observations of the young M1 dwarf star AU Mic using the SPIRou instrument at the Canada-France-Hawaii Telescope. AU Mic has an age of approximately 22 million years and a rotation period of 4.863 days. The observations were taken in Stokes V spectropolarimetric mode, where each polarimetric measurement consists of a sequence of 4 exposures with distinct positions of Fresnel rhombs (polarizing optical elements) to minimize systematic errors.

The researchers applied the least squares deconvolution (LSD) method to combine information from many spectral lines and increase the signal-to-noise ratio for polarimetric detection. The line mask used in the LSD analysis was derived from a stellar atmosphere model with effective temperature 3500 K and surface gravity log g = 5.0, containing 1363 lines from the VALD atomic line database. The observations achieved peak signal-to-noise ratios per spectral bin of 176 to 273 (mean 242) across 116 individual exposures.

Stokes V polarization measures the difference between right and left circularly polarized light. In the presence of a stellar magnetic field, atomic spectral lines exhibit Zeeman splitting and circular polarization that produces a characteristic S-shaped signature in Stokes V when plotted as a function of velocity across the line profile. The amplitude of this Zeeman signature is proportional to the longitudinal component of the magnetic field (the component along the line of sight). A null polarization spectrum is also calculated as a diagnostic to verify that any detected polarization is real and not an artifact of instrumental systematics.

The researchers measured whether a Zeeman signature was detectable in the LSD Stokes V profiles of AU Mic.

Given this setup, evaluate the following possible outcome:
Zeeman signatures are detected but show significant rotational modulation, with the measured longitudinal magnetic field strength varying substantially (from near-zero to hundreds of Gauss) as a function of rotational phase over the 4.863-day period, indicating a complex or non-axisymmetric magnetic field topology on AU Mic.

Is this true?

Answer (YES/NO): NO